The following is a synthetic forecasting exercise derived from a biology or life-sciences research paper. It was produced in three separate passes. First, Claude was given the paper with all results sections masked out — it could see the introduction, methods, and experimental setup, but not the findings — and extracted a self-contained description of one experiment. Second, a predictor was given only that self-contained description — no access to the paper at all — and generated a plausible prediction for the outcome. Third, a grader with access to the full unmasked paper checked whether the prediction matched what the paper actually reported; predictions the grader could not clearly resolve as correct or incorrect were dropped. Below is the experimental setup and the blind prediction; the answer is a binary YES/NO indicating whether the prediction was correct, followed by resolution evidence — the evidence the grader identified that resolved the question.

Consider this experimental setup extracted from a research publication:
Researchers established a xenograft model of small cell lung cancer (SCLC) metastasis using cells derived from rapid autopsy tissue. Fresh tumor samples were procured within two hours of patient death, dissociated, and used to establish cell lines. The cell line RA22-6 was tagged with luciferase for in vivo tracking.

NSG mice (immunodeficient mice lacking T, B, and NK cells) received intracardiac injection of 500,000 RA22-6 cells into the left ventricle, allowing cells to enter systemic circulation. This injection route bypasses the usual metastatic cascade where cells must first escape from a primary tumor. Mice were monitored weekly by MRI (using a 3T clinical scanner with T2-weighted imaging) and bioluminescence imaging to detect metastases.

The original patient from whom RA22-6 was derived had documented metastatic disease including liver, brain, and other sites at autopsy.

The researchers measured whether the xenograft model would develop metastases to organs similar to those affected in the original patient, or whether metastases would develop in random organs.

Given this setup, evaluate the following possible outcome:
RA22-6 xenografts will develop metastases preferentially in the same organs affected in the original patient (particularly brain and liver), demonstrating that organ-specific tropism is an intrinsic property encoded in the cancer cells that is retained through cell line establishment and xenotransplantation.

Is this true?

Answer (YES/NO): YES